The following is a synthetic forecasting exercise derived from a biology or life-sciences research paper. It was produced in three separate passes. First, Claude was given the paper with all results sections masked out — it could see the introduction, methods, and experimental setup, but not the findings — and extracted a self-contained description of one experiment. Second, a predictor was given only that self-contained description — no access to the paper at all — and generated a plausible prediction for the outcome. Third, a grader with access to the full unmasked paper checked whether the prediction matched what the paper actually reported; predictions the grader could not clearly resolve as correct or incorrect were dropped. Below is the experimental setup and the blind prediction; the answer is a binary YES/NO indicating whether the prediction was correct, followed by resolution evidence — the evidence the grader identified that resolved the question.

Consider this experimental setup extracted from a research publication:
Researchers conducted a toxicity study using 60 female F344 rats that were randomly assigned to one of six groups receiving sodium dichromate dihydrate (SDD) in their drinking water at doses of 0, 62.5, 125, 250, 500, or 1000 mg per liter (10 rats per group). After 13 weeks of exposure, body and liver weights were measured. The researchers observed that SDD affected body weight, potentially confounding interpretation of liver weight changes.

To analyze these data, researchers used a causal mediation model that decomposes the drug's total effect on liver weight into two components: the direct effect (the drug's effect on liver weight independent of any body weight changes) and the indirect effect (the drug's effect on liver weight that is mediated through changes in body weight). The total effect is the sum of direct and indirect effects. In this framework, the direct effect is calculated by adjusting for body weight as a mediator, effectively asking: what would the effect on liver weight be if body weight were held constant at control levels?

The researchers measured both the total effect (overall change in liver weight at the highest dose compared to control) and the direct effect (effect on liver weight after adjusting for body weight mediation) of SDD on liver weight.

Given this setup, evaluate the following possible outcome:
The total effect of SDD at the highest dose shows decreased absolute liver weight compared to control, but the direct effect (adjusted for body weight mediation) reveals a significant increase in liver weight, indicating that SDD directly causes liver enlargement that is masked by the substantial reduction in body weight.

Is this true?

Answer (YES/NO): NO